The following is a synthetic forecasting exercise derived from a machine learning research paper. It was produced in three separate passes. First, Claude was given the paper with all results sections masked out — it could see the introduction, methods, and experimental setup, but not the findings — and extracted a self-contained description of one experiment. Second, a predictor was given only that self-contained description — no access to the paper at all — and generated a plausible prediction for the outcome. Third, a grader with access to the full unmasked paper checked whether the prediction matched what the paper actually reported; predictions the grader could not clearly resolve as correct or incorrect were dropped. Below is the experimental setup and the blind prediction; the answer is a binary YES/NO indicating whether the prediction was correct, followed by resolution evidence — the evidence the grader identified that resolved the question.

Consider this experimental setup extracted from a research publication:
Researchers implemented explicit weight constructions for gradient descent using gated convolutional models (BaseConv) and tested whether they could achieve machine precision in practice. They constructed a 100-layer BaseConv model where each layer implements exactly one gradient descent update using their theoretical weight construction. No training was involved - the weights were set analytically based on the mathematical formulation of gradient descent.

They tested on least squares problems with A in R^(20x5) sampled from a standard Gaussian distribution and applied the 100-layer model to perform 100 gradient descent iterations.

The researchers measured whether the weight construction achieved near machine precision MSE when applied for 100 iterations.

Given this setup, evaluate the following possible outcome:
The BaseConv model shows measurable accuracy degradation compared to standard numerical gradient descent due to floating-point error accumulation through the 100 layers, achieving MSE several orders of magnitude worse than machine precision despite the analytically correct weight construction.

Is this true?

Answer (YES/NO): NO